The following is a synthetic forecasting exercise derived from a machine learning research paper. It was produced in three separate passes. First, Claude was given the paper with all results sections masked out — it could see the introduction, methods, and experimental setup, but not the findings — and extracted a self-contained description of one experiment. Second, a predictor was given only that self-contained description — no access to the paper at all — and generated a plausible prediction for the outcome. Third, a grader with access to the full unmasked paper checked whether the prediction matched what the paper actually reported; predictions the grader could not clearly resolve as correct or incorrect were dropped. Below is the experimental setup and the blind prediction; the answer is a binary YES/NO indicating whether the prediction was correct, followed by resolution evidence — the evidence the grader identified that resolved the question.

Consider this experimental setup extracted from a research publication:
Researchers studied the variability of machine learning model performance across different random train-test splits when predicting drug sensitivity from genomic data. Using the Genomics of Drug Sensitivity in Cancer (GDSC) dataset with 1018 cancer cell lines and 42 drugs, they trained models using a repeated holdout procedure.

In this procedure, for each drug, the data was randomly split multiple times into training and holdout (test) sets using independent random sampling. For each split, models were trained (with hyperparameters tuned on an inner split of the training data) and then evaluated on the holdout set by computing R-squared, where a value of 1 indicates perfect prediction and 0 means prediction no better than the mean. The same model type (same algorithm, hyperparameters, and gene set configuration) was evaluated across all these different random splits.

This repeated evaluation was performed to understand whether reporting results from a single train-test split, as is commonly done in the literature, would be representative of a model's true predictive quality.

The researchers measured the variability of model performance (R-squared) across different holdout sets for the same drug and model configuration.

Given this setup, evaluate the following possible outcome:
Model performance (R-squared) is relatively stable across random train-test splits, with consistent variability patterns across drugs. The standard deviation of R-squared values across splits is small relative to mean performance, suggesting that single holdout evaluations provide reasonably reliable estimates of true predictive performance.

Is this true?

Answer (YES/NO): NO